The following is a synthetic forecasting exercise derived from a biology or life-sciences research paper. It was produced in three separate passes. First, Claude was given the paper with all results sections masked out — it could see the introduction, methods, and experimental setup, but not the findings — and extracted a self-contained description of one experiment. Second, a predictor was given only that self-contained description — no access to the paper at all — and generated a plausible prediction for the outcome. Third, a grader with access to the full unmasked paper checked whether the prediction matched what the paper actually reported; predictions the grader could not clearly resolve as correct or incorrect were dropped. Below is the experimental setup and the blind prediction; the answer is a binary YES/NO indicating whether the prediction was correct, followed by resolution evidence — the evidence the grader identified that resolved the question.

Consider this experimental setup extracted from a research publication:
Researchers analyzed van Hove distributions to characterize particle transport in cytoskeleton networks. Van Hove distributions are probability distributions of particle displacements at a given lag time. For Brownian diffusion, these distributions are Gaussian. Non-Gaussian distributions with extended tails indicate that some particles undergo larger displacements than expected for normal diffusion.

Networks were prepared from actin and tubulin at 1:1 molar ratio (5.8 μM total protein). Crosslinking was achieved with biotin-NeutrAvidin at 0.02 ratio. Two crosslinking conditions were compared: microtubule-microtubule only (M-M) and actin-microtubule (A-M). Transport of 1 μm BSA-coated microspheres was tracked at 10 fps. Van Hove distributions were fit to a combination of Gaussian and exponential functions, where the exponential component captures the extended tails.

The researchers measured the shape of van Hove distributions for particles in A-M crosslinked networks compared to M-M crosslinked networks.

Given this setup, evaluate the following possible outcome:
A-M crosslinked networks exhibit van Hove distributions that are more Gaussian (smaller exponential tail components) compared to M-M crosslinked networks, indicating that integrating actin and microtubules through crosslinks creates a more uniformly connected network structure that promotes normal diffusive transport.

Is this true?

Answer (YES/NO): NO